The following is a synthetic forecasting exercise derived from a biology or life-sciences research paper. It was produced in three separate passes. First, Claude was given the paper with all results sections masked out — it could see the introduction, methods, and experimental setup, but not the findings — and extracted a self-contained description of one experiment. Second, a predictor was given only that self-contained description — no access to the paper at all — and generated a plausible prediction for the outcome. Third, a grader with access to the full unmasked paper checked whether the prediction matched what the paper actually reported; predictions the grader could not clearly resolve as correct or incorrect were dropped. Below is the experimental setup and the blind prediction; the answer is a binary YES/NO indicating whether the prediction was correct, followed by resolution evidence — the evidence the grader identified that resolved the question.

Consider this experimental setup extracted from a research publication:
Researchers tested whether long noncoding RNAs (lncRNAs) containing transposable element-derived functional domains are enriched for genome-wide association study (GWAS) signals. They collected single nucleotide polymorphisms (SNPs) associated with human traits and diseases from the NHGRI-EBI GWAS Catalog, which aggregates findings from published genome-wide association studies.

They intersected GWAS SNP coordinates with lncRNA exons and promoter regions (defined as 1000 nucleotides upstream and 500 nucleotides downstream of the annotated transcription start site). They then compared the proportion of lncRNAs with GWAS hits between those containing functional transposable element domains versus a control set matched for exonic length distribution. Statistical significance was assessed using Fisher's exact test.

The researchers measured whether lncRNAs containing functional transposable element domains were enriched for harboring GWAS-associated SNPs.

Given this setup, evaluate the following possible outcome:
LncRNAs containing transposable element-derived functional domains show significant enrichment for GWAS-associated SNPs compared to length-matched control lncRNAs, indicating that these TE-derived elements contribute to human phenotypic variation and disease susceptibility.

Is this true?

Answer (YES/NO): YES